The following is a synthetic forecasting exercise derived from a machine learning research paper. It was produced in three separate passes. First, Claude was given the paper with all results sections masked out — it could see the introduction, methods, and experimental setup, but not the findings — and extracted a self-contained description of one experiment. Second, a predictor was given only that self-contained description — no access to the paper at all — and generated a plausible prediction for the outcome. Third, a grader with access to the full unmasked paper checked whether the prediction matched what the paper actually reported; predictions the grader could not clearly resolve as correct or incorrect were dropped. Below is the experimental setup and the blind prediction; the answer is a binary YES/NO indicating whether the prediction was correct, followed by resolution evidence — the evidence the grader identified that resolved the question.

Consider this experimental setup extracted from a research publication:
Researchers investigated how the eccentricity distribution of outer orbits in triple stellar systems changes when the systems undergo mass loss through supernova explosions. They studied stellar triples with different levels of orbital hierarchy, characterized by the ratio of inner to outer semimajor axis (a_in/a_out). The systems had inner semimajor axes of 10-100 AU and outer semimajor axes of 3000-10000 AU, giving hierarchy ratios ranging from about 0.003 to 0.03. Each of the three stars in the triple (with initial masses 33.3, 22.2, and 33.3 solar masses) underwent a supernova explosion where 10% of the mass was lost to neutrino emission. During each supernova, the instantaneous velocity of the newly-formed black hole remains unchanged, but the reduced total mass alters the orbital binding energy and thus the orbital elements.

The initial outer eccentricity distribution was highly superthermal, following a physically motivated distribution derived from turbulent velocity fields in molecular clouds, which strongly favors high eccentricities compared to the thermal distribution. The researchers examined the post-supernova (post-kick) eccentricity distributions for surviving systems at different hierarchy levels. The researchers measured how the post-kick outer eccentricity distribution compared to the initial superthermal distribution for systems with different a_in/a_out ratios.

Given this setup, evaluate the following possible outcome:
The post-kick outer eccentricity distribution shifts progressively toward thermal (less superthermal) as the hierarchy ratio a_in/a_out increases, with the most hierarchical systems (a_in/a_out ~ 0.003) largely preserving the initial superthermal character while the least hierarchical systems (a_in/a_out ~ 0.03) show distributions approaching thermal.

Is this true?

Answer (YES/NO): NO